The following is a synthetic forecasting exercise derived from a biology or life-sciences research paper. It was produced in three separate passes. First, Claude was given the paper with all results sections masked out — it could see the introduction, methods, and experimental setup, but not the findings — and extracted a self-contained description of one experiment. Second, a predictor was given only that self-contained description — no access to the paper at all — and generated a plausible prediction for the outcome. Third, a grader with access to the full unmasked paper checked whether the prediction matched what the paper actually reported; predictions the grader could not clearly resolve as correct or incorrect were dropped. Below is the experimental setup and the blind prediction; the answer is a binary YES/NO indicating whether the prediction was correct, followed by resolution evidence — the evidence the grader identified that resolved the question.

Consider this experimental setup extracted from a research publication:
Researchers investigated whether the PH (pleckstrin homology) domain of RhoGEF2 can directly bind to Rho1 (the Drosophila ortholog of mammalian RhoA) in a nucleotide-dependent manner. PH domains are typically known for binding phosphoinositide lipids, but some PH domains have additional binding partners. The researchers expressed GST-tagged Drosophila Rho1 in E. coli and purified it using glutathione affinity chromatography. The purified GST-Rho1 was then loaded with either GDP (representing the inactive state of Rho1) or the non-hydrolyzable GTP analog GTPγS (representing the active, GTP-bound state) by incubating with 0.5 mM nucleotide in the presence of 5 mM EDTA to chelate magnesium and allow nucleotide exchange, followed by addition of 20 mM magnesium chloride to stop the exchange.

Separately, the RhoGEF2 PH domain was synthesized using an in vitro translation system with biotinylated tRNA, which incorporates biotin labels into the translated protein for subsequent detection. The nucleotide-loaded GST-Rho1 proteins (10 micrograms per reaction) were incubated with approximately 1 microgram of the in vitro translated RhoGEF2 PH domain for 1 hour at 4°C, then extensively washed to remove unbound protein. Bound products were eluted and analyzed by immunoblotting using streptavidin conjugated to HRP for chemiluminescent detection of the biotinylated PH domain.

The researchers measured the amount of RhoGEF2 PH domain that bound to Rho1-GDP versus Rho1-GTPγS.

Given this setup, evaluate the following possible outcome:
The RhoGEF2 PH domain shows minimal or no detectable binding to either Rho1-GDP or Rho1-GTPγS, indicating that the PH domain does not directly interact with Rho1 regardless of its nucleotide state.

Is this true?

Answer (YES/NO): NO